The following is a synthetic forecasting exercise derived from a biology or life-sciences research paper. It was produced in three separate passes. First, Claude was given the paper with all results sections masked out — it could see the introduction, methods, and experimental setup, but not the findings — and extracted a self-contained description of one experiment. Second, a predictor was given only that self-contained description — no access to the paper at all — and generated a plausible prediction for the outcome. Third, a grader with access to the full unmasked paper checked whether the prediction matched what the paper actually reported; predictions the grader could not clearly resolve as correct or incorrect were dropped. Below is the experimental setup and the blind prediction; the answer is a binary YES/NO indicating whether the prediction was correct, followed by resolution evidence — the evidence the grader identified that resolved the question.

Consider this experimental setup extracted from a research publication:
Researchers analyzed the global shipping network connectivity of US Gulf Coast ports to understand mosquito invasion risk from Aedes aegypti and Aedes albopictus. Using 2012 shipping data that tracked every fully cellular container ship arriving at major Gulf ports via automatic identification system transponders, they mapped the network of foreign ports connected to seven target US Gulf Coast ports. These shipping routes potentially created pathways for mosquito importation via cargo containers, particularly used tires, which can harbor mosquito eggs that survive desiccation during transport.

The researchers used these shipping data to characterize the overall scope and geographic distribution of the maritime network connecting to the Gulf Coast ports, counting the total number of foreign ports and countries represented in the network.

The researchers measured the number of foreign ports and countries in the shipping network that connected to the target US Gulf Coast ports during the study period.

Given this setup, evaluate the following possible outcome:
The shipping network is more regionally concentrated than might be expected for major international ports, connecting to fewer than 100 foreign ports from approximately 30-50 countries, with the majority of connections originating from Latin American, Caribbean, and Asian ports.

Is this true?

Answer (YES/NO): NO